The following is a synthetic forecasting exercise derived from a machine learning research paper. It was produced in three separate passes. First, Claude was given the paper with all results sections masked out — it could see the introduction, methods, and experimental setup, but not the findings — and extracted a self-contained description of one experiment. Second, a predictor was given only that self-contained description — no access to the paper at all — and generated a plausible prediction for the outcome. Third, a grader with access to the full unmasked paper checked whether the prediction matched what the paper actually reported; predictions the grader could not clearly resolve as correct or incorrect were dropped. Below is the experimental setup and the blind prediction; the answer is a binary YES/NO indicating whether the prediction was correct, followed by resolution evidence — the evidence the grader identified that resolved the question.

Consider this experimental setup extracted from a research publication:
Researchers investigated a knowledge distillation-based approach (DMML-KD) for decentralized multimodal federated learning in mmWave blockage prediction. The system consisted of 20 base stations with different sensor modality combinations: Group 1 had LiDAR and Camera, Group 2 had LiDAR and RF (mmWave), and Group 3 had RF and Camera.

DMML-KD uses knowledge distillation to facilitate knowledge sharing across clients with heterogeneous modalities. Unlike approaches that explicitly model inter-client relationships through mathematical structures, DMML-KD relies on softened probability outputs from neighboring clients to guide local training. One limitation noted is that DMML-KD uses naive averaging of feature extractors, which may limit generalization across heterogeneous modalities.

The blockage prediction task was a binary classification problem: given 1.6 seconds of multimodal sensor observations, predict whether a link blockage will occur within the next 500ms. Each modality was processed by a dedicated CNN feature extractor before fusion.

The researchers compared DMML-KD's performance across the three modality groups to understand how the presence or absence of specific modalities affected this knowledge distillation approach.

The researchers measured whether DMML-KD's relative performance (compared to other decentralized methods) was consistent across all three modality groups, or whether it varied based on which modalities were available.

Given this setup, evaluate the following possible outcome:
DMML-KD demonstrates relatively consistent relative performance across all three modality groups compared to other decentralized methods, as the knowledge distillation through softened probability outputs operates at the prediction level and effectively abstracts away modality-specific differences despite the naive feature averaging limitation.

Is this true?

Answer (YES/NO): NO